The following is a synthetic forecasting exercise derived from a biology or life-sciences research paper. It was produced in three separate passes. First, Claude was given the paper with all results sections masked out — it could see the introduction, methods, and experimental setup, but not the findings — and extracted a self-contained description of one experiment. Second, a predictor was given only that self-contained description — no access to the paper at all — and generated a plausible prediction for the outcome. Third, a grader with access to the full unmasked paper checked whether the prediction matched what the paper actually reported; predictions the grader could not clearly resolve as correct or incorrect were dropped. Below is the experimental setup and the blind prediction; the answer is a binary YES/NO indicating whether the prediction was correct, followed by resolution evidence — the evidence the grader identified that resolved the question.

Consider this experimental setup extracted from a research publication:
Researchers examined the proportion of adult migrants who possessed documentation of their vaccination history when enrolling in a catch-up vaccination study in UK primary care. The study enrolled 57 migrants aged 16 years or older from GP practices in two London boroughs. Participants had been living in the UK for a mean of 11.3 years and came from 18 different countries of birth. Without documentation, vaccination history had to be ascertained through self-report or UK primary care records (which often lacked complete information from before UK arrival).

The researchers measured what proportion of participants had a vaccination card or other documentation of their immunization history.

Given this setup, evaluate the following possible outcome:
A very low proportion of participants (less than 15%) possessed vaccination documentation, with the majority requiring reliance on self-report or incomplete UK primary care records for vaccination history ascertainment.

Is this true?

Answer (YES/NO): NO